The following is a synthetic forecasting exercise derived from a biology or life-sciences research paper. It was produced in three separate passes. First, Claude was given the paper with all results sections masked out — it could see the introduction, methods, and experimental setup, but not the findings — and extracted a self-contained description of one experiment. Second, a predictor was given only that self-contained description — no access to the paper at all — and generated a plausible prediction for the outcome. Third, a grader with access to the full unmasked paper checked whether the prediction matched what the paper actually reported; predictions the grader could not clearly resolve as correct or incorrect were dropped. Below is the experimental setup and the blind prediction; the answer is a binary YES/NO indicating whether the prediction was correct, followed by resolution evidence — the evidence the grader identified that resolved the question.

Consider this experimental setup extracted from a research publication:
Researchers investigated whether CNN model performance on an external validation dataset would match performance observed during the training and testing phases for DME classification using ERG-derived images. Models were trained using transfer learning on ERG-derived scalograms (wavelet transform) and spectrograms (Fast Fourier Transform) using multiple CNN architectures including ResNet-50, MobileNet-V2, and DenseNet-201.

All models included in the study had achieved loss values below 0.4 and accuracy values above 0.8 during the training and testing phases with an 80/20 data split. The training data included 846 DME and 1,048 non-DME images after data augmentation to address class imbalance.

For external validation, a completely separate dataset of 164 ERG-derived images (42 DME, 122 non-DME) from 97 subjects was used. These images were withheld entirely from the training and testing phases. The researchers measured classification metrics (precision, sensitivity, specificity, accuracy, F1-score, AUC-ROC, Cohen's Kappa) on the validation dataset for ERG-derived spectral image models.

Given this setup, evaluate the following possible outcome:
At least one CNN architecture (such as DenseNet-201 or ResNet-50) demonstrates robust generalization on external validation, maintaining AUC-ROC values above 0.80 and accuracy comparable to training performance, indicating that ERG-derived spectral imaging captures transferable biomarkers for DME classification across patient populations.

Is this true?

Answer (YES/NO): NO